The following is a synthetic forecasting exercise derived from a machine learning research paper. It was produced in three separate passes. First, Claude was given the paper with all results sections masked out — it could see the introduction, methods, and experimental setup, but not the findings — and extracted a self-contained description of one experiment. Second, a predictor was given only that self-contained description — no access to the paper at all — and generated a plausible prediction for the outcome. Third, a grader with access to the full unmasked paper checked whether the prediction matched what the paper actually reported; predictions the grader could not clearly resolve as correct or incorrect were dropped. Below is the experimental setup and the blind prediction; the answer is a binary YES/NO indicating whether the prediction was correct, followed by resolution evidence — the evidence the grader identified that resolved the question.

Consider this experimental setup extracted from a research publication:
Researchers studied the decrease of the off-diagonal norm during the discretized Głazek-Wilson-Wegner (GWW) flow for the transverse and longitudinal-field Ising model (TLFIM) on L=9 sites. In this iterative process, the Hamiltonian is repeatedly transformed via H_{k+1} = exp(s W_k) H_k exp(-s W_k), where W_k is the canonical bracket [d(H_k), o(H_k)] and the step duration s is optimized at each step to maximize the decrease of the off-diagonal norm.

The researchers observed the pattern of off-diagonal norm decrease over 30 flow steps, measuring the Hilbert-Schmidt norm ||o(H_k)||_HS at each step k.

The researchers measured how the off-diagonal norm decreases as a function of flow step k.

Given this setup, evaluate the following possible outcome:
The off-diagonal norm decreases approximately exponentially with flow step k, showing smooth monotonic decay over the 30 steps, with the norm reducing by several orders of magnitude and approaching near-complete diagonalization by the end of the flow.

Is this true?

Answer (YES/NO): NO